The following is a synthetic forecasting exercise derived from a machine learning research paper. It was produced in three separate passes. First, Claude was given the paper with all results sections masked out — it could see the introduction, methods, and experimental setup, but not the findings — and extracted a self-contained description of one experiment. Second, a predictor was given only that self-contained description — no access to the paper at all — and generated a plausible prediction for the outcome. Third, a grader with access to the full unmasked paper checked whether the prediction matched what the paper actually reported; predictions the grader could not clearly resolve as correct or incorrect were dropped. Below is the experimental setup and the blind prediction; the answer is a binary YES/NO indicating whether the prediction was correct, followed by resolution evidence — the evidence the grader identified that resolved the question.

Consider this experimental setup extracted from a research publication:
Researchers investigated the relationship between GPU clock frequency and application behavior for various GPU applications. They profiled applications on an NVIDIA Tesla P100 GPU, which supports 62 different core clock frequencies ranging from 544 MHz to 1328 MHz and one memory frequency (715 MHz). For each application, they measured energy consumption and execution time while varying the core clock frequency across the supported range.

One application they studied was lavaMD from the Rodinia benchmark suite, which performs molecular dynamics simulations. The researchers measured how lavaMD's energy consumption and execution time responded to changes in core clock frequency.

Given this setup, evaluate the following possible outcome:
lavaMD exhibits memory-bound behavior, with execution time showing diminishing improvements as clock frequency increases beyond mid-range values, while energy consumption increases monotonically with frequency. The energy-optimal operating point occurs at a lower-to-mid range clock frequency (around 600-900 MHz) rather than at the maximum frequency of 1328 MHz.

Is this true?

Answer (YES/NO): NO